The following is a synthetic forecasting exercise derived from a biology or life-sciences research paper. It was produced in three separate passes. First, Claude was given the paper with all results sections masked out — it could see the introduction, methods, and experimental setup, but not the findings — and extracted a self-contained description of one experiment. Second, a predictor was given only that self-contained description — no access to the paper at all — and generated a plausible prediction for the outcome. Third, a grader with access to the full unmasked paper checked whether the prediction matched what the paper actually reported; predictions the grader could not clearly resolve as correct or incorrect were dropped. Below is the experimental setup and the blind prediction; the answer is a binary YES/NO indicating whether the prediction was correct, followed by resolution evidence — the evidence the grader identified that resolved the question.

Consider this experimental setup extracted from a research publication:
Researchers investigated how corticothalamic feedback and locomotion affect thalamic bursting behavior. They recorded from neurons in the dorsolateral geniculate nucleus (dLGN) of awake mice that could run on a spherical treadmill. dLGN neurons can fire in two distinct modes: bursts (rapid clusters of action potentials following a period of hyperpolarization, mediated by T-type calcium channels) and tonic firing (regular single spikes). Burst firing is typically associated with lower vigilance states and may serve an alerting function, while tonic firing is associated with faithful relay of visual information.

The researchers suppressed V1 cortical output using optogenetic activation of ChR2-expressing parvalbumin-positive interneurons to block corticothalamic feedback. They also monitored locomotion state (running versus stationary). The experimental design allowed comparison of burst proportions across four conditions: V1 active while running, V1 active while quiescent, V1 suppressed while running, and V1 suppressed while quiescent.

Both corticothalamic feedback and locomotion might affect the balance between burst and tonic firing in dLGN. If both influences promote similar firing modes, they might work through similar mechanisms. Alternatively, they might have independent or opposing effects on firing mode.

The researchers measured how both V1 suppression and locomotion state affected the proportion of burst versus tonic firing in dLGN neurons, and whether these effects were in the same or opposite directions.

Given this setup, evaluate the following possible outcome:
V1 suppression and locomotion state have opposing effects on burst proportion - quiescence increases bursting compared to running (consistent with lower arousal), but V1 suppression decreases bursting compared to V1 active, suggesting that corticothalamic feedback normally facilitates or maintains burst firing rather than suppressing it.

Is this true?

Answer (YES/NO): NO